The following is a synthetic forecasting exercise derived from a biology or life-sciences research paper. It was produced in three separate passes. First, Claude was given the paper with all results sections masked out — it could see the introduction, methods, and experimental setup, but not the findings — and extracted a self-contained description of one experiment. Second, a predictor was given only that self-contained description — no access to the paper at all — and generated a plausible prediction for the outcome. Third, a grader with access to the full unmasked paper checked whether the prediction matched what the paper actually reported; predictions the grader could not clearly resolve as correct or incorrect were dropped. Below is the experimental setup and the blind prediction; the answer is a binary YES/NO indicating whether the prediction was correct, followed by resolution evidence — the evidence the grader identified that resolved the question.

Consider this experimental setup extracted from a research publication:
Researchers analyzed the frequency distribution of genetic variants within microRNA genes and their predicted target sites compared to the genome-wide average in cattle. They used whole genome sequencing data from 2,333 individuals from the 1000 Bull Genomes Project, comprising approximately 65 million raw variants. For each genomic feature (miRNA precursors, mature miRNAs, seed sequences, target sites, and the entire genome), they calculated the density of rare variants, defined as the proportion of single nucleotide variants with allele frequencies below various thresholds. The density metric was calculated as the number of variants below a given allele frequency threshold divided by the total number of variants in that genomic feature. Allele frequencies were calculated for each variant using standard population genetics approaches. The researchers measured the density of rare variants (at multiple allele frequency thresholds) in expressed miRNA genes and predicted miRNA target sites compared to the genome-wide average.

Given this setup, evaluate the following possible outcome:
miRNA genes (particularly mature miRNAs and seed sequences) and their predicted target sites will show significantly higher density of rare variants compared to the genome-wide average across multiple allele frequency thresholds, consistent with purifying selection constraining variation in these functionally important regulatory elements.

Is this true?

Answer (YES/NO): YES